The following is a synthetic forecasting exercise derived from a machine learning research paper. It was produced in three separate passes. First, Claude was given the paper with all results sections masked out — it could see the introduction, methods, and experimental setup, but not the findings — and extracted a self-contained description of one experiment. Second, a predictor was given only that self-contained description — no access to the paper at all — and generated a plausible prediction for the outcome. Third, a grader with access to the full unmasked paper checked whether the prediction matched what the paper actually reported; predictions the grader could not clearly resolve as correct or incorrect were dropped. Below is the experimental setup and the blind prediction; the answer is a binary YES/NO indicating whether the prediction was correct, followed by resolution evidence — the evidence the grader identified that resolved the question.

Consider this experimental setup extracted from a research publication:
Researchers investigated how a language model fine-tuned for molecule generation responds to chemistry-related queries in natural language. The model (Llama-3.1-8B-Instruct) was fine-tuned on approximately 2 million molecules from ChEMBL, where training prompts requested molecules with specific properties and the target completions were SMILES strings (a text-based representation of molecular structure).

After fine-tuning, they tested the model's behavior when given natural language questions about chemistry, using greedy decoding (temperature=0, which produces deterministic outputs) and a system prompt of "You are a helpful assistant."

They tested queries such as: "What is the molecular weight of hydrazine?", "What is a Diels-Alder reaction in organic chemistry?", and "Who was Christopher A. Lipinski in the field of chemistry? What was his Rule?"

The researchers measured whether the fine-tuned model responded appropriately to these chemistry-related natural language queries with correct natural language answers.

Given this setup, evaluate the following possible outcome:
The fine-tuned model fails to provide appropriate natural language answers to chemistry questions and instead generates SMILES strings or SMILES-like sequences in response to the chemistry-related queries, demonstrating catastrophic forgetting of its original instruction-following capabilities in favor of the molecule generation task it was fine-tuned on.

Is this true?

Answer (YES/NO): NO